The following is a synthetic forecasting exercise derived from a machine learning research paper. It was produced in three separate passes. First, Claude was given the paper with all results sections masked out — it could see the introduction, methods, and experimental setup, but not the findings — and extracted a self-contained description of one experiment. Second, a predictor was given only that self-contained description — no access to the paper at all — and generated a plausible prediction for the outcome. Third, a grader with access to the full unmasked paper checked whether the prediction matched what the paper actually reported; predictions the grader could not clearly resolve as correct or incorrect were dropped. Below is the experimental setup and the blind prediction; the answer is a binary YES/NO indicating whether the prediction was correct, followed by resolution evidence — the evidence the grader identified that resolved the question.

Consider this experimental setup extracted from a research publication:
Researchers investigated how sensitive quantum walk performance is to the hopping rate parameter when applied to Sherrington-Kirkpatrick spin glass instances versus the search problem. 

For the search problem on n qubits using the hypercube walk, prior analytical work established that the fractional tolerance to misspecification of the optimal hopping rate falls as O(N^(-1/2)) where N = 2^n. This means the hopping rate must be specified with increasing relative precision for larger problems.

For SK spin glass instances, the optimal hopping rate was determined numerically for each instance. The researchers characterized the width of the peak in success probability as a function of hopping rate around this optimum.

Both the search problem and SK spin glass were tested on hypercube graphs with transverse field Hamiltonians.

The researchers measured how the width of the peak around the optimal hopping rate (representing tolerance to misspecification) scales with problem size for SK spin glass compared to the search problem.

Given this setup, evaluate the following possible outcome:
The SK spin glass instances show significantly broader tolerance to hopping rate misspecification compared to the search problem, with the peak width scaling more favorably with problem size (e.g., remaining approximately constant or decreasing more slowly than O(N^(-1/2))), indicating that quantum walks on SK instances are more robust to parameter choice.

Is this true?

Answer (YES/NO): YES